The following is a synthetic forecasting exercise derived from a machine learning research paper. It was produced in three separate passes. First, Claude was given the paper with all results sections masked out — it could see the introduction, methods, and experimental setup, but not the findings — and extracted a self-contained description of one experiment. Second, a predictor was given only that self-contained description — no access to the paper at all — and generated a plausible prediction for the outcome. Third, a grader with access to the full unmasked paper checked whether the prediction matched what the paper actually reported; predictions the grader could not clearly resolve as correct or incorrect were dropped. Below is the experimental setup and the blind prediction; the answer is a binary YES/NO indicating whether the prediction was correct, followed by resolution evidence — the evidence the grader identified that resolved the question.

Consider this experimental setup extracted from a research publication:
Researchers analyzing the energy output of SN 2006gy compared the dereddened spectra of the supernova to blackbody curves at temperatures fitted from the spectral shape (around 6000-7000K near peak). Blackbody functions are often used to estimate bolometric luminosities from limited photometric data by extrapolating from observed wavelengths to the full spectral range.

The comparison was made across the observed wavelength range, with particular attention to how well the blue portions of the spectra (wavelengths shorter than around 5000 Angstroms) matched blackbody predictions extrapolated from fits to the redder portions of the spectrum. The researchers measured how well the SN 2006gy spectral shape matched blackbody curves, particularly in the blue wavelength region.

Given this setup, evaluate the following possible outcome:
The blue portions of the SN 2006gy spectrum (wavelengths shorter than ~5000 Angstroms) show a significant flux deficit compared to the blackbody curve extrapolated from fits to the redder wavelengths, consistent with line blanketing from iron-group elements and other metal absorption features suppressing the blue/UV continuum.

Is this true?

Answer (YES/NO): YES